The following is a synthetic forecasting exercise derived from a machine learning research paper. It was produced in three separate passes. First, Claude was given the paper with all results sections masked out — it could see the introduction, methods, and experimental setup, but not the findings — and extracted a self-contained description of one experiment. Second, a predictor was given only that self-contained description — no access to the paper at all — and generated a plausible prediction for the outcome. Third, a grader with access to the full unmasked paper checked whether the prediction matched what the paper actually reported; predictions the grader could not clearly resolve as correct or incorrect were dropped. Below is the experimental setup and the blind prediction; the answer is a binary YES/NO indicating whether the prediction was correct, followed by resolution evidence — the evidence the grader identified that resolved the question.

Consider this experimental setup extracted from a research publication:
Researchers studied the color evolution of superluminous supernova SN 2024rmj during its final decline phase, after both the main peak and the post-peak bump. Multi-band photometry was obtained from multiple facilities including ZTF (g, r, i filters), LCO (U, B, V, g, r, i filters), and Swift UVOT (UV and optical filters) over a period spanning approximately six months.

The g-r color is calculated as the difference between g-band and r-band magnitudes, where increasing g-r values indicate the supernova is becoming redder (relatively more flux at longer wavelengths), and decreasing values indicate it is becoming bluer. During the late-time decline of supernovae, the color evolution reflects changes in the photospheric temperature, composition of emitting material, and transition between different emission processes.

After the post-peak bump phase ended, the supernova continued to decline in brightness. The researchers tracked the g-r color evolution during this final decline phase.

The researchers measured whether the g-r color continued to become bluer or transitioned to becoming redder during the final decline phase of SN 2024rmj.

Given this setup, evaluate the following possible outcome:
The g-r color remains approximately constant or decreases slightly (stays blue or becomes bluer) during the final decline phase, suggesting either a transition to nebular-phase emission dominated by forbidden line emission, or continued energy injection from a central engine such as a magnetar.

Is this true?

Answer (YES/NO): NO